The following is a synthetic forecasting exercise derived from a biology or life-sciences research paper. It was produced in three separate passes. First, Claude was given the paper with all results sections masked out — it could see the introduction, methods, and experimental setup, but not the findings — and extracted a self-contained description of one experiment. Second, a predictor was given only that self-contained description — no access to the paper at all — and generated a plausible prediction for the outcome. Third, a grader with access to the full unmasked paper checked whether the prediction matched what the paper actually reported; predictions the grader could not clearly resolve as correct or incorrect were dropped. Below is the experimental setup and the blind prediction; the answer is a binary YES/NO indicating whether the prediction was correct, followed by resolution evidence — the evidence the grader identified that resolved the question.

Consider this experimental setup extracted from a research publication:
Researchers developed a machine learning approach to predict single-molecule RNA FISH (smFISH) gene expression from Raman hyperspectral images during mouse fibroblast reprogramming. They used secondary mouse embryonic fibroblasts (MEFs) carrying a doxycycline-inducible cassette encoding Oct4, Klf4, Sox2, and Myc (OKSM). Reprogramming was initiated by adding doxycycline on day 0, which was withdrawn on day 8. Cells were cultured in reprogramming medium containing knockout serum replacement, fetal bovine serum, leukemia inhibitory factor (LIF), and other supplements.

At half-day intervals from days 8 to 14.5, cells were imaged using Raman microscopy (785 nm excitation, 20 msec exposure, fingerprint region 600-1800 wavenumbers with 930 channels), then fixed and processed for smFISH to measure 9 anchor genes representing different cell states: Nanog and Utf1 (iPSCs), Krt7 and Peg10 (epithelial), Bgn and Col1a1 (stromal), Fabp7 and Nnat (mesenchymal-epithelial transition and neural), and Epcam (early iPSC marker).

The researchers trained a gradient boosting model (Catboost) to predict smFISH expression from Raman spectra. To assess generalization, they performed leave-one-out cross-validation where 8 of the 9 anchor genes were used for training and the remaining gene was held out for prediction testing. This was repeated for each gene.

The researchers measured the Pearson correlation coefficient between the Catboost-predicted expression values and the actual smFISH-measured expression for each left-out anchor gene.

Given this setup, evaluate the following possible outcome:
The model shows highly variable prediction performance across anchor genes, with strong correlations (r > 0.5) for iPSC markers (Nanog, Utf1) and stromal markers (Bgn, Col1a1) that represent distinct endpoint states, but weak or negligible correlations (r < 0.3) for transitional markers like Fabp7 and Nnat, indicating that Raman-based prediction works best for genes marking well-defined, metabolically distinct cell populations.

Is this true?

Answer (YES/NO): NO